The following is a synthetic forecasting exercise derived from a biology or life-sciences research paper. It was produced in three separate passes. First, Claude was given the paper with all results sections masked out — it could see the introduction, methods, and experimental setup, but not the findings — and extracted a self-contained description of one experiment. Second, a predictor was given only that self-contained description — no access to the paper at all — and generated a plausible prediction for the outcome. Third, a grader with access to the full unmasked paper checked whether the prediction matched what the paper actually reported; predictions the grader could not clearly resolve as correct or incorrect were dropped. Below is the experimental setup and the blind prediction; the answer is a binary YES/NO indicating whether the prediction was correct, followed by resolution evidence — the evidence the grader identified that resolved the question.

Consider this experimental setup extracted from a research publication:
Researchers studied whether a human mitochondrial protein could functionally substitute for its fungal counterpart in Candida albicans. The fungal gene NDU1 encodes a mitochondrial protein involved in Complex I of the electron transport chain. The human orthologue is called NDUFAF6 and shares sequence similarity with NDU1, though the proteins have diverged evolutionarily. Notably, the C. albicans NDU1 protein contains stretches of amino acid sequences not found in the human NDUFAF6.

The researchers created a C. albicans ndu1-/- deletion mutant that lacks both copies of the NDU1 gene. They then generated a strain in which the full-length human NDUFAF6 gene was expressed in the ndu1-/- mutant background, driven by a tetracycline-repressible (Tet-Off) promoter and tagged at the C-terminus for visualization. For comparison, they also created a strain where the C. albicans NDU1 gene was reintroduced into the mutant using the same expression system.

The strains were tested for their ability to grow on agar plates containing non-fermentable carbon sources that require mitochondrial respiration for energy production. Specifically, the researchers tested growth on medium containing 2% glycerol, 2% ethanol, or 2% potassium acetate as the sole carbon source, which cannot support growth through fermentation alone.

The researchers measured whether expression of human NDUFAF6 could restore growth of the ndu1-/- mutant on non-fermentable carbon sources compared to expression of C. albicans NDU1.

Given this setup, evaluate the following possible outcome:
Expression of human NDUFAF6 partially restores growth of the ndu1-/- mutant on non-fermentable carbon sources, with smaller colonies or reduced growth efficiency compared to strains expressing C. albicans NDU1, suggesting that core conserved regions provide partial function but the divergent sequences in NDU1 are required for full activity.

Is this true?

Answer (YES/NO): NO